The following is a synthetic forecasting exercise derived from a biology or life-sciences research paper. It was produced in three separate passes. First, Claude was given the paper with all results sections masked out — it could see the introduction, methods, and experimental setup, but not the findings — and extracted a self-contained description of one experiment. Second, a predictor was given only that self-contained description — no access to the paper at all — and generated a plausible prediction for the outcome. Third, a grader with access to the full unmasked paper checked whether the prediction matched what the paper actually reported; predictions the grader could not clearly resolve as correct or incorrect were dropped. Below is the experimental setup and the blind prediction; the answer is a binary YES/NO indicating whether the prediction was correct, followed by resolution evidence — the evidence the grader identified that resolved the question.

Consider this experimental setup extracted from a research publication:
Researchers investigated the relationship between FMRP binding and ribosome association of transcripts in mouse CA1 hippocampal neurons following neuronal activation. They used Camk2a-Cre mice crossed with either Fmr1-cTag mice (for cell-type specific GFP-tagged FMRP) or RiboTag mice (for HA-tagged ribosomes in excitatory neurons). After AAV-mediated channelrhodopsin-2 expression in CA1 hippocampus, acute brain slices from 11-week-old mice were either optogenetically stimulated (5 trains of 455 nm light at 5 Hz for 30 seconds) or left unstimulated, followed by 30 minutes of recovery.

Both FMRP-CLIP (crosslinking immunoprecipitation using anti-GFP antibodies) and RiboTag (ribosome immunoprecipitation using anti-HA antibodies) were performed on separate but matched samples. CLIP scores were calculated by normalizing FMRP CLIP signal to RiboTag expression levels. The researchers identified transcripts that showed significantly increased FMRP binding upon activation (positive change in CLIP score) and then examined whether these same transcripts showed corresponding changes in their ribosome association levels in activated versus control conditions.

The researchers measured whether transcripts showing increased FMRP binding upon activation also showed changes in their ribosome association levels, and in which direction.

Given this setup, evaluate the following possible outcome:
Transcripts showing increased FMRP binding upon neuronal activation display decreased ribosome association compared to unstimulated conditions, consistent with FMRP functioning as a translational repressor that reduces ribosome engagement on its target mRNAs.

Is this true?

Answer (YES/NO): NO